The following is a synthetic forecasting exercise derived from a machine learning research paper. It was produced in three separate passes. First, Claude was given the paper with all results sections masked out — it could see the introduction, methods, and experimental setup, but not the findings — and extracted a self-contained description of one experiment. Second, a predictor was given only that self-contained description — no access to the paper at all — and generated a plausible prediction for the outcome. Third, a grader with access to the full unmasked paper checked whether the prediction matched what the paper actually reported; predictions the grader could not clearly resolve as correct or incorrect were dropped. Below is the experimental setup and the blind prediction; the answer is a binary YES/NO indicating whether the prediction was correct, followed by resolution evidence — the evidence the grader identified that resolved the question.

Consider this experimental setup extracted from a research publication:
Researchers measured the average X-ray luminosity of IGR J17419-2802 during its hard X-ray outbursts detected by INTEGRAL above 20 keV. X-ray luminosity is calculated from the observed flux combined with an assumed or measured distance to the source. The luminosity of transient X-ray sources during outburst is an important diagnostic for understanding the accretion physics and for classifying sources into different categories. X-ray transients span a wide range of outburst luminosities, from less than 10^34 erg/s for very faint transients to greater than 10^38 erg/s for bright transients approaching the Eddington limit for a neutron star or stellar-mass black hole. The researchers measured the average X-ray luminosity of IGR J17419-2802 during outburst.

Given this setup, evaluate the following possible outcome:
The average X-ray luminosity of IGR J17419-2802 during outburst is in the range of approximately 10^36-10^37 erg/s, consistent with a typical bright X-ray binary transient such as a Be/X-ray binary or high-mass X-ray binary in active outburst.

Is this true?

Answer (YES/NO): NO